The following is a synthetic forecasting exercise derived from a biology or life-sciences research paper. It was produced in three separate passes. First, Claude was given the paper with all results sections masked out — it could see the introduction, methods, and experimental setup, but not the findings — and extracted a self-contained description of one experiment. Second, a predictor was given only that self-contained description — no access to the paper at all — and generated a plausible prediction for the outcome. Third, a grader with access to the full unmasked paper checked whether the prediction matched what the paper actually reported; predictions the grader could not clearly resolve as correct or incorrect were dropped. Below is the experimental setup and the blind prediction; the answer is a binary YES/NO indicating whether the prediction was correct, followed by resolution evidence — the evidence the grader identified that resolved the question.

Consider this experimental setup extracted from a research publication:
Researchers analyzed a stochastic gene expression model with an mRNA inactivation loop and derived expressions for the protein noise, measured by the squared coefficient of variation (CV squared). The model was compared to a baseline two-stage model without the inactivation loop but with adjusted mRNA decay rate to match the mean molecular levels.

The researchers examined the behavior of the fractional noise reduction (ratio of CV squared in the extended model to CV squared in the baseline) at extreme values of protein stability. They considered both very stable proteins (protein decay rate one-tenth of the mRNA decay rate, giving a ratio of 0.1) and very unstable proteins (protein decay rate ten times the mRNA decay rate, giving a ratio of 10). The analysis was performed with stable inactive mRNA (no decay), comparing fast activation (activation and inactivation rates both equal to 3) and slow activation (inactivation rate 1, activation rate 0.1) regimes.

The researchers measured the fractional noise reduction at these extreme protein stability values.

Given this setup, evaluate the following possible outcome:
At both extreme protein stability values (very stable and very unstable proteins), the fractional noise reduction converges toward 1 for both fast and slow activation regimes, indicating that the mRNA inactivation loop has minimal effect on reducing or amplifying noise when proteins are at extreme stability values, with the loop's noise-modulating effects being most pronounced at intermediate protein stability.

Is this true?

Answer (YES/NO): YES